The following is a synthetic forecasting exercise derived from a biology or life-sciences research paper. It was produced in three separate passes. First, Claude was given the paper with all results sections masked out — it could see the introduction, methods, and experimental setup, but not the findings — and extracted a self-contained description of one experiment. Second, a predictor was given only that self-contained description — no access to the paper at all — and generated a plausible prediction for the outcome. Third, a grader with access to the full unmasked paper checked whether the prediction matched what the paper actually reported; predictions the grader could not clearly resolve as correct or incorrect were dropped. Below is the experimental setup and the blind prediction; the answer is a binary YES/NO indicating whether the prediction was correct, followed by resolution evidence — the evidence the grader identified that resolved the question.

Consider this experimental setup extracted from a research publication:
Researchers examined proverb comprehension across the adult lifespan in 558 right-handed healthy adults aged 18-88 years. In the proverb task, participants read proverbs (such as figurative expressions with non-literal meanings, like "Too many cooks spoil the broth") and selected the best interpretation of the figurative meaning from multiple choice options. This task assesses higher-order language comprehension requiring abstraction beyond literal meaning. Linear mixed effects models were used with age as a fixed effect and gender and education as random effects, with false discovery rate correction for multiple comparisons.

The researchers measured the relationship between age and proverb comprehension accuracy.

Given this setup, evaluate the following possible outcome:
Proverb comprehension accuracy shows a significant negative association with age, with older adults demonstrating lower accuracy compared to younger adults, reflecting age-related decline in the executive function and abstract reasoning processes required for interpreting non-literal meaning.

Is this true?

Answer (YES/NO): NO